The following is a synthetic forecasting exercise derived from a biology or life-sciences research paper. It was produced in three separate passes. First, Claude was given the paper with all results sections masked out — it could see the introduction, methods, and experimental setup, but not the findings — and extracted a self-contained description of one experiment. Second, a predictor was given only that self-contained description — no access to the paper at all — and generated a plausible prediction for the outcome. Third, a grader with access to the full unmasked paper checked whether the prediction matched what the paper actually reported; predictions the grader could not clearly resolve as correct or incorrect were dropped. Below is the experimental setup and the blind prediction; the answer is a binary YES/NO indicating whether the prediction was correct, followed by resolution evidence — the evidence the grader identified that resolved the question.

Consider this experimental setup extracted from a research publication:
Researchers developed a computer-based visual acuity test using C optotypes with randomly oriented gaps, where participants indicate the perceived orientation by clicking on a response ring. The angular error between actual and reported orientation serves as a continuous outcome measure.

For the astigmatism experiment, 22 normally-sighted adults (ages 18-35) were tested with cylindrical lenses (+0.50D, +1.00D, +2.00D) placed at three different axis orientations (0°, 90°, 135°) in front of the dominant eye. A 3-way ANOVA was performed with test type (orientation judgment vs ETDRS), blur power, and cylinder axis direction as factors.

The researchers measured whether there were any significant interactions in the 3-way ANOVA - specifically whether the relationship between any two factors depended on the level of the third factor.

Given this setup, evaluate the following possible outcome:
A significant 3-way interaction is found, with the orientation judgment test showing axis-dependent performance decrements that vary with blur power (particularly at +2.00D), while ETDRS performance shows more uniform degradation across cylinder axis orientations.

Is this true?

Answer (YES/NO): NO